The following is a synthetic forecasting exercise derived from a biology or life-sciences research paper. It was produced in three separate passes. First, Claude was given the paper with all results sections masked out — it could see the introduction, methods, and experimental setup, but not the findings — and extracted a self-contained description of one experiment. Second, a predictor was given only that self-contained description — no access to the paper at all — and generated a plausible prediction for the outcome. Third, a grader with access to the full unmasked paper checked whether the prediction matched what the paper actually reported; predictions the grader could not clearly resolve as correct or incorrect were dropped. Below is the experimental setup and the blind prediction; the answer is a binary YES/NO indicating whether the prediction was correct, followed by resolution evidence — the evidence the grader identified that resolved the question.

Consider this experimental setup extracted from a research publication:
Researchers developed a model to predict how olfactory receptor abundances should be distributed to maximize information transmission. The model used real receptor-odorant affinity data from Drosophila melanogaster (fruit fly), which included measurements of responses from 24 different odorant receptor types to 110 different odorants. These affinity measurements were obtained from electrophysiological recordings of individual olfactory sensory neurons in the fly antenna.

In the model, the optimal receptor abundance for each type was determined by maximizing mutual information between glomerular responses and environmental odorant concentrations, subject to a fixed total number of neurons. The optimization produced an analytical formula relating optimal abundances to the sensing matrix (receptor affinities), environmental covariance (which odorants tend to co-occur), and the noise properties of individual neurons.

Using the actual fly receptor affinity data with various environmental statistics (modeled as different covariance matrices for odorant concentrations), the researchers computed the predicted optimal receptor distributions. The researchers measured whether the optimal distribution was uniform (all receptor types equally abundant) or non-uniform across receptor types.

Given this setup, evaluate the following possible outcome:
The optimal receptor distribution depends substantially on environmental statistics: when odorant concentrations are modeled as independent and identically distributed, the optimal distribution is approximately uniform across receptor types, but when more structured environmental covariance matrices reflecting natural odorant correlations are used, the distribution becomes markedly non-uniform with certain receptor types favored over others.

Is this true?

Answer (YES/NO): NO